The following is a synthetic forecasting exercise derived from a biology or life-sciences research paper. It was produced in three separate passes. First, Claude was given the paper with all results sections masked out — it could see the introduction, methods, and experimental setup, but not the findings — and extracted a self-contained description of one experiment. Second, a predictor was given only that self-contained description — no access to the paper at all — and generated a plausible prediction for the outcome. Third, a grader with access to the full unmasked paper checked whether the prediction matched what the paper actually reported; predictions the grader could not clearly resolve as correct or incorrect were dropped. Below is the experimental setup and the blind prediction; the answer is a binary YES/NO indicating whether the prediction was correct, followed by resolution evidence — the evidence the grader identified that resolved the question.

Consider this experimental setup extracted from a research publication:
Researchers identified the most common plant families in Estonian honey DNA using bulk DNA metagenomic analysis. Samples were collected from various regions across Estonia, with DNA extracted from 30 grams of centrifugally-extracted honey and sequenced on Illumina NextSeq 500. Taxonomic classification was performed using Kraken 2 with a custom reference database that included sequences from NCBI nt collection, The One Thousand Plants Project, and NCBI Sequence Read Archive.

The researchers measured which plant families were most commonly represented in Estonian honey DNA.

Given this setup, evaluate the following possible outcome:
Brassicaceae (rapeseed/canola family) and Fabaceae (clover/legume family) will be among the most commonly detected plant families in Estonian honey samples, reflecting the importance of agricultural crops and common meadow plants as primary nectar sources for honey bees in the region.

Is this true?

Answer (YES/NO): YES